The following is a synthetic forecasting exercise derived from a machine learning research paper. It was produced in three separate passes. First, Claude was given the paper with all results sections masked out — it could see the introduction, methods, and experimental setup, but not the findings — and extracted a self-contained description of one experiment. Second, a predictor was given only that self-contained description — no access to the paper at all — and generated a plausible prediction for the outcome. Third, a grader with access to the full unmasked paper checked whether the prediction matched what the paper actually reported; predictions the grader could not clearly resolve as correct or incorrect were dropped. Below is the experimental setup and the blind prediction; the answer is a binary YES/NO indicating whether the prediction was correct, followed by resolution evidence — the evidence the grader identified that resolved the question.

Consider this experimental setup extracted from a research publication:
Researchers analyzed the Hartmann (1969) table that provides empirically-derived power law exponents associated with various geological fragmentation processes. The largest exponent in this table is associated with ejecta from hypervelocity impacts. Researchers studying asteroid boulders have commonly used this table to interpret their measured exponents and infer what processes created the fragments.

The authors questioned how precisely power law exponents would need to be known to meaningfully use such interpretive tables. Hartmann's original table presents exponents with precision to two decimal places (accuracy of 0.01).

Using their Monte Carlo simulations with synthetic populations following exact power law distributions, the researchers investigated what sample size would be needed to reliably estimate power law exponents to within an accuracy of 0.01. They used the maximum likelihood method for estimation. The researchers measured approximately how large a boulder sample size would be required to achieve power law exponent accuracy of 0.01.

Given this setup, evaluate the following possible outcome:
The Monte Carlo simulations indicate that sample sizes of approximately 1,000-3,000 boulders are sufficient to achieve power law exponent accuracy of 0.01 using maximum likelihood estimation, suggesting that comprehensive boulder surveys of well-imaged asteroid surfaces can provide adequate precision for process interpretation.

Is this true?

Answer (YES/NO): NO